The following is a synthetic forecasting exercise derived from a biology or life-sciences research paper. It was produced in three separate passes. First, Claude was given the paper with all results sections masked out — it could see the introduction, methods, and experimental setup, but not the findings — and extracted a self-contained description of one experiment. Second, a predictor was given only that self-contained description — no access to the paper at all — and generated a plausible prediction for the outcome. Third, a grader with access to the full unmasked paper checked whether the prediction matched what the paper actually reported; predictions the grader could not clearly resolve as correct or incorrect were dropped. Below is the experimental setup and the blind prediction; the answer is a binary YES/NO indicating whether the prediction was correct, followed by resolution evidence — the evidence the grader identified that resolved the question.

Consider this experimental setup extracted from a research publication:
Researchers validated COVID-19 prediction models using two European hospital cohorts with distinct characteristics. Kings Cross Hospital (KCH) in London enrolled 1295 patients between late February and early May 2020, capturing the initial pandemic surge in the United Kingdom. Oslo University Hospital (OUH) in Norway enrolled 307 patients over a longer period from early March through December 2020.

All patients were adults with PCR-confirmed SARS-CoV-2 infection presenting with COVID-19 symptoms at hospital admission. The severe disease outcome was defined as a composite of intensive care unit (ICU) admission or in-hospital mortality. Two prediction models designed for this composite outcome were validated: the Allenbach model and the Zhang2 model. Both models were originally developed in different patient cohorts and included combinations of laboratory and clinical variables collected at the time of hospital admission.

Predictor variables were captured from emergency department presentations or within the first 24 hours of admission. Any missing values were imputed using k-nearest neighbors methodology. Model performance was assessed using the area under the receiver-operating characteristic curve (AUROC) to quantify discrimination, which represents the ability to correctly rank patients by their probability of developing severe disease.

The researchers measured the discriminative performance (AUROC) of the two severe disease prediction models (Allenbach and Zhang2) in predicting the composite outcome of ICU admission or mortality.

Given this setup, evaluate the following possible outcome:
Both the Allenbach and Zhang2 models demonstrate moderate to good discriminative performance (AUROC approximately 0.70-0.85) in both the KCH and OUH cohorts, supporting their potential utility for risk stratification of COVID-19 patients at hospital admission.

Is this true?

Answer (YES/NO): NO